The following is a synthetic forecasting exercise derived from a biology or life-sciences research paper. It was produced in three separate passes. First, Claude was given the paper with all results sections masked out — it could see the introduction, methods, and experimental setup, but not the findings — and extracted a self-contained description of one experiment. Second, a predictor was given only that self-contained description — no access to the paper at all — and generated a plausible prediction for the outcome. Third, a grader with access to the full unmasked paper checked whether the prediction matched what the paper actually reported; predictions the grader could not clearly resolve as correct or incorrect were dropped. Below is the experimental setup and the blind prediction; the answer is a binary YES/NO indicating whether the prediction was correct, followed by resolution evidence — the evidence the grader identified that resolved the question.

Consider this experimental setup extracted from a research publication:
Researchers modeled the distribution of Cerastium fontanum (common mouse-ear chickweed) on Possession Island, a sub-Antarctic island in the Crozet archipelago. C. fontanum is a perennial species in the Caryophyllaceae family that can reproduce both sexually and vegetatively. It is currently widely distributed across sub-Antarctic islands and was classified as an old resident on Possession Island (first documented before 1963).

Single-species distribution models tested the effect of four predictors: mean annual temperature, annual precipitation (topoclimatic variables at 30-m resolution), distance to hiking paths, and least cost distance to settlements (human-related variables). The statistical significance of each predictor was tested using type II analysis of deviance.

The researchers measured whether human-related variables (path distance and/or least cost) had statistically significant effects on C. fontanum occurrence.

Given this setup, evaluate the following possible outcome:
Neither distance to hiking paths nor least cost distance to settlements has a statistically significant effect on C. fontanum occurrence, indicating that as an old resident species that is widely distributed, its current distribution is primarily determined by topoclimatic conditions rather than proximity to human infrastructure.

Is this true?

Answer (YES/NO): NO